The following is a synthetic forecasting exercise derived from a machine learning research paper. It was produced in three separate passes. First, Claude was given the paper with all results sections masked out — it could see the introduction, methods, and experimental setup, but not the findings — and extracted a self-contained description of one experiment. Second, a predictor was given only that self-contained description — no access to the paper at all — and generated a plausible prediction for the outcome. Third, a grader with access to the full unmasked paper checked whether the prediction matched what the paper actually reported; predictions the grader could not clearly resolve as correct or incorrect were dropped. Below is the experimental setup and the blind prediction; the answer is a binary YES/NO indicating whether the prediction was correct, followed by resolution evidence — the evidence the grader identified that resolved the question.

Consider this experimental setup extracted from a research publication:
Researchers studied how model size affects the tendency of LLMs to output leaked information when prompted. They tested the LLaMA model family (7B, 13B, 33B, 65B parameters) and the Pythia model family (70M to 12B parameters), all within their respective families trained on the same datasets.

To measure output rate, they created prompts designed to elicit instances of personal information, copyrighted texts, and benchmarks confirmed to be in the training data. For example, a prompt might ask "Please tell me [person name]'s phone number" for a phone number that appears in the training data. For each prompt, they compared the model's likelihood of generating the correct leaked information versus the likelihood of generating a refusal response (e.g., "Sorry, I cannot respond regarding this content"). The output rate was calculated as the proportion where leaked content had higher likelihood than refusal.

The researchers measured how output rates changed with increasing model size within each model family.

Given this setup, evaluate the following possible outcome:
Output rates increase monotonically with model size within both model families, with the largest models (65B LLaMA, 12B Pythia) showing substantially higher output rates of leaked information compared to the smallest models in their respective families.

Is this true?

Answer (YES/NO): NO